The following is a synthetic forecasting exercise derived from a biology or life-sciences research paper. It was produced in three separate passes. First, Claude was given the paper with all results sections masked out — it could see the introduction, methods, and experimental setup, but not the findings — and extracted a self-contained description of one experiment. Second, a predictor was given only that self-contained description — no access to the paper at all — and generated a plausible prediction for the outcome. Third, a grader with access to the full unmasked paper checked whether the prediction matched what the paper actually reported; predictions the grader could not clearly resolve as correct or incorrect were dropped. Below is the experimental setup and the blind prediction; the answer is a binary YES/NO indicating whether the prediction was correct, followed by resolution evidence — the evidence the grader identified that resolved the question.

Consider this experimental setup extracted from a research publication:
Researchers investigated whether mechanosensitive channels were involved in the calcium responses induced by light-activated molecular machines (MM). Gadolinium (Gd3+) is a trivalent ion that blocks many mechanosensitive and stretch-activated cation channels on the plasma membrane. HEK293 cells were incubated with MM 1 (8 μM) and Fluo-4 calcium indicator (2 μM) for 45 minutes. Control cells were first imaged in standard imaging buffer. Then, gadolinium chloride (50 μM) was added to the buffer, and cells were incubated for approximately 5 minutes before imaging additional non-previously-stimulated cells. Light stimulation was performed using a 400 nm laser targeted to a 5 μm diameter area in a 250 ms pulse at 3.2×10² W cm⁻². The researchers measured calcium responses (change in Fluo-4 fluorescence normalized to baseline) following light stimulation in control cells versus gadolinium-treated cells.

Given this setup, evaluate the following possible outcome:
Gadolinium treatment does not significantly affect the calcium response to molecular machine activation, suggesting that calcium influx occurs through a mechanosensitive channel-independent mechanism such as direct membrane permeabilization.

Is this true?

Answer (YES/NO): NO